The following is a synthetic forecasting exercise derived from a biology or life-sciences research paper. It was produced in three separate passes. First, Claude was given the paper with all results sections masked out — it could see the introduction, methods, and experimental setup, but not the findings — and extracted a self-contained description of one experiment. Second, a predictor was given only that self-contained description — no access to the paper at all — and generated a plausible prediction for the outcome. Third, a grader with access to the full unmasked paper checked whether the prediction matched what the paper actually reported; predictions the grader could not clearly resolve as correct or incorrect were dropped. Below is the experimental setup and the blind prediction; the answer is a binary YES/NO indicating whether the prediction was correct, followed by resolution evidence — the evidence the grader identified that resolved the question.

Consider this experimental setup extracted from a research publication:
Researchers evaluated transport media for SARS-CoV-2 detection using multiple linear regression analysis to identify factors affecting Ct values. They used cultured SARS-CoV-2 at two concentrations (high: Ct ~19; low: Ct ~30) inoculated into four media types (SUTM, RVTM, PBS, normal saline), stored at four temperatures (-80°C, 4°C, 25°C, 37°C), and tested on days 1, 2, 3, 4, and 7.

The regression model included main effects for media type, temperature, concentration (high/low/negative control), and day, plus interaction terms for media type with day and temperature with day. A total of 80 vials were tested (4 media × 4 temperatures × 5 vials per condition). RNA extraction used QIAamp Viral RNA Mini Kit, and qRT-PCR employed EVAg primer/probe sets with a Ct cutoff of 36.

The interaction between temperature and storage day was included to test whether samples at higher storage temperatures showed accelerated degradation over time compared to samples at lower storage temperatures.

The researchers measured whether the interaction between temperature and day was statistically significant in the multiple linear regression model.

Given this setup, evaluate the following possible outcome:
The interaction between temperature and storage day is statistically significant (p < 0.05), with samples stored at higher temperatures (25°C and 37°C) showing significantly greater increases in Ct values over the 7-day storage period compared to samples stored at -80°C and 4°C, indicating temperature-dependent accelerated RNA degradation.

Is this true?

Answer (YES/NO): NO